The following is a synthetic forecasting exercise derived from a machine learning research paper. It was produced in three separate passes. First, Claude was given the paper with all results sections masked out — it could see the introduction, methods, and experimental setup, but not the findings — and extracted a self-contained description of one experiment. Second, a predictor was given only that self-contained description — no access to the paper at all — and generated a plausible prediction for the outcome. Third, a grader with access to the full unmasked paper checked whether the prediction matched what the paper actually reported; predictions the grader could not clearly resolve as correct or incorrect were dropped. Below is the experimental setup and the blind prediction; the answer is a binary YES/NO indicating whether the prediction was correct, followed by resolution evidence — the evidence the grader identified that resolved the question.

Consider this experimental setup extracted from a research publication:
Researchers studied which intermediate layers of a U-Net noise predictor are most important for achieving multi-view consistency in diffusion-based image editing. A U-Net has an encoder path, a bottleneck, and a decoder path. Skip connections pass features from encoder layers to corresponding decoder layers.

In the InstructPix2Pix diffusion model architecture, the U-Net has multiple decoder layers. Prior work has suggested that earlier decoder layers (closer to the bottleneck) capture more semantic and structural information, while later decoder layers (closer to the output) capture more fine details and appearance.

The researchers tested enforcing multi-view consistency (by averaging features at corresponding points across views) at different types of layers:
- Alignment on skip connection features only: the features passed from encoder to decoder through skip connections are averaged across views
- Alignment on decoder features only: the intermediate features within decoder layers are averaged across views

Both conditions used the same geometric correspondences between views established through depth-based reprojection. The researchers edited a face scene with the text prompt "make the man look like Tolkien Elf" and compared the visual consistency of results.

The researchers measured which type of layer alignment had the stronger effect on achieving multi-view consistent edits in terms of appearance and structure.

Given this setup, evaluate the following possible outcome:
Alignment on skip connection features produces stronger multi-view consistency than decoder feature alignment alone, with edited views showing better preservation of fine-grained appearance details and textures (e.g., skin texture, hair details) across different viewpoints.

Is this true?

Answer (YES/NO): NO